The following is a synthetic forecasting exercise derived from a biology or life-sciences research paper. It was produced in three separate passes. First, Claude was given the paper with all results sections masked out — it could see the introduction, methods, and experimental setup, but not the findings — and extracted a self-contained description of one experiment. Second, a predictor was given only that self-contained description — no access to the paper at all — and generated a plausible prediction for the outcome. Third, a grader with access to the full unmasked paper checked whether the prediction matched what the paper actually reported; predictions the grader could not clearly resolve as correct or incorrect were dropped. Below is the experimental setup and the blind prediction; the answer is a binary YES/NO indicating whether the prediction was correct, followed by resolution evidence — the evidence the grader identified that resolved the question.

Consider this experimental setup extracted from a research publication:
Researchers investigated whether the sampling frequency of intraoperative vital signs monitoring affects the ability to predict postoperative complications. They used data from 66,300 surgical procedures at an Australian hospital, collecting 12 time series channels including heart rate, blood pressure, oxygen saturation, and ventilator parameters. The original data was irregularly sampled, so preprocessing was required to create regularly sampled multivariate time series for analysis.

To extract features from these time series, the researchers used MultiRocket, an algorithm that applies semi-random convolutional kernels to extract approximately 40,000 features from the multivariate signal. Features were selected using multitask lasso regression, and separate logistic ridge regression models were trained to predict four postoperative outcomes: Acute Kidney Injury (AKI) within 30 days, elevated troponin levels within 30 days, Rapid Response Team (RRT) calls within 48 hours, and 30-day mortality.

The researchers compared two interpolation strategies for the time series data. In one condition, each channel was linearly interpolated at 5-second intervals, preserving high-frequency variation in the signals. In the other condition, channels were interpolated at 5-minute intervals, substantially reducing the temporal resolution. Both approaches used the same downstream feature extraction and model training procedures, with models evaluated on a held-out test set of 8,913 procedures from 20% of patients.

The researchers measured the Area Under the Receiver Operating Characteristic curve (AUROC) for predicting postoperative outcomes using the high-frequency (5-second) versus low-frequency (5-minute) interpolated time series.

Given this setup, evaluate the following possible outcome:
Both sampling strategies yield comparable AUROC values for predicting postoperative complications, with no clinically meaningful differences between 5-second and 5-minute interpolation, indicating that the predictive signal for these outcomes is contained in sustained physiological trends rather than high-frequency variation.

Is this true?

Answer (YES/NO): NO